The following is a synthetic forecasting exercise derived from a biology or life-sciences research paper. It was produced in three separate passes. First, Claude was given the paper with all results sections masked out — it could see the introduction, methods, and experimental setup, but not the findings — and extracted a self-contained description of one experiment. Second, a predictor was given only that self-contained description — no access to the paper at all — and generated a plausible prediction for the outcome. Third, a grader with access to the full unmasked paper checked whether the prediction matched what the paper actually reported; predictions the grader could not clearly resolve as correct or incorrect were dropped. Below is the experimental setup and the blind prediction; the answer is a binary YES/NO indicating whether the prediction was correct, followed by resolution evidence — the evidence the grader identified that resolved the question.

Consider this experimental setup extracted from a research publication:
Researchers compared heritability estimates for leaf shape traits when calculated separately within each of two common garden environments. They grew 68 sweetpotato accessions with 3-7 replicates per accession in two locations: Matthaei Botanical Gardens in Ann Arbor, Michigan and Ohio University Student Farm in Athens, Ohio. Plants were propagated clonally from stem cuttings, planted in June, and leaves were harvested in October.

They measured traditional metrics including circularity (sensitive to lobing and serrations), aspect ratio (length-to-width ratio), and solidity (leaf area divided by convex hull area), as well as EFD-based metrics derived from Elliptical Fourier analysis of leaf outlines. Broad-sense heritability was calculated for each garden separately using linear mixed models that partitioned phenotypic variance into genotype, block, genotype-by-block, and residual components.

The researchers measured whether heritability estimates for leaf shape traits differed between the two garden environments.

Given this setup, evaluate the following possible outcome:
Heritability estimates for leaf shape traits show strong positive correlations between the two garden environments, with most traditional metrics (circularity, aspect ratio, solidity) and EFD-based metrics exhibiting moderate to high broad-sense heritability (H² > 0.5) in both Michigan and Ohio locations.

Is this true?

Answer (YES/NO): NO